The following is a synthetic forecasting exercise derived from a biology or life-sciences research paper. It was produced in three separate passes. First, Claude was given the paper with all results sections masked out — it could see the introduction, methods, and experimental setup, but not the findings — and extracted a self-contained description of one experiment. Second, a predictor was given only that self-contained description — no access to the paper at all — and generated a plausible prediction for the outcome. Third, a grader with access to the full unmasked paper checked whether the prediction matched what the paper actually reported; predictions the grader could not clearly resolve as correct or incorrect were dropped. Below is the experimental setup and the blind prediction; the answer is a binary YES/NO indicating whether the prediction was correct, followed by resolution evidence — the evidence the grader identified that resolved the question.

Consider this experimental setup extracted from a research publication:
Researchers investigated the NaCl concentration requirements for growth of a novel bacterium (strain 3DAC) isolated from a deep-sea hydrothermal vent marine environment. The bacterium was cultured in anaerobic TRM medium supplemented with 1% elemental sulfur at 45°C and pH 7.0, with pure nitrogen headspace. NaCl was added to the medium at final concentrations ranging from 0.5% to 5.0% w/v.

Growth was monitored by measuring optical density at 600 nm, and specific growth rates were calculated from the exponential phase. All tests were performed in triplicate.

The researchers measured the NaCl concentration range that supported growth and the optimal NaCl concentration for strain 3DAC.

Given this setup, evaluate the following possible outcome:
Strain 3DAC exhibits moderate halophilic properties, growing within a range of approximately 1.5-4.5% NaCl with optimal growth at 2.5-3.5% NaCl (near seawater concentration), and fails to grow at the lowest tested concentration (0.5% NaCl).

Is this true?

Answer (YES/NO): NO